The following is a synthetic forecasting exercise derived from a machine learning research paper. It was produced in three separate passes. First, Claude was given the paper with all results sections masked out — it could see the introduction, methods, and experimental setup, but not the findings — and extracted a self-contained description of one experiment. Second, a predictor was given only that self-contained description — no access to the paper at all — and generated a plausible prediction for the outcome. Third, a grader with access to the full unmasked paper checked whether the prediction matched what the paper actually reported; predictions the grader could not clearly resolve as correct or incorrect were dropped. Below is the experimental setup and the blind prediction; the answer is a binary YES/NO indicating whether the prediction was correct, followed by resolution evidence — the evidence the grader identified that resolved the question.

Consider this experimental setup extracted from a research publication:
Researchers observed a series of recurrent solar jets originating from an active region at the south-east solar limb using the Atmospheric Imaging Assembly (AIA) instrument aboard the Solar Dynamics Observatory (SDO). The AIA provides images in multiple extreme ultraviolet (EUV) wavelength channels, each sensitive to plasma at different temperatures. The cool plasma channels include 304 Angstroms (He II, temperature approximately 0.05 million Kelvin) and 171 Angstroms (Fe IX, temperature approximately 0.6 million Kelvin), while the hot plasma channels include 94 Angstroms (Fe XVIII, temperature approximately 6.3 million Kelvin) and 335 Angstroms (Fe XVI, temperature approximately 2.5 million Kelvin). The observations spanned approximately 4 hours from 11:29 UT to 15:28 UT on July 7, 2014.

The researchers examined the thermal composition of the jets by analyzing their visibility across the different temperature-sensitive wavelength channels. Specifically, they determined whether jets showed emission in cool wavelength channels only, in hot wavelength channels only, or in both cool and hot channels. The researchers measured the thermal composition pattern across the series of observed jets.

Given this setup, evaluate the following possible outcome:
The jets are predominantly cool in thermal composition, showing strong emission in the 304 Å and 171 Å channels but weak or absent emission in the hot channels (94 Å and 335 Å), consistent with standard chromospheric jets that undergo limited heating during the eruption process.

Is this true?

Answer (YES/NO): NO